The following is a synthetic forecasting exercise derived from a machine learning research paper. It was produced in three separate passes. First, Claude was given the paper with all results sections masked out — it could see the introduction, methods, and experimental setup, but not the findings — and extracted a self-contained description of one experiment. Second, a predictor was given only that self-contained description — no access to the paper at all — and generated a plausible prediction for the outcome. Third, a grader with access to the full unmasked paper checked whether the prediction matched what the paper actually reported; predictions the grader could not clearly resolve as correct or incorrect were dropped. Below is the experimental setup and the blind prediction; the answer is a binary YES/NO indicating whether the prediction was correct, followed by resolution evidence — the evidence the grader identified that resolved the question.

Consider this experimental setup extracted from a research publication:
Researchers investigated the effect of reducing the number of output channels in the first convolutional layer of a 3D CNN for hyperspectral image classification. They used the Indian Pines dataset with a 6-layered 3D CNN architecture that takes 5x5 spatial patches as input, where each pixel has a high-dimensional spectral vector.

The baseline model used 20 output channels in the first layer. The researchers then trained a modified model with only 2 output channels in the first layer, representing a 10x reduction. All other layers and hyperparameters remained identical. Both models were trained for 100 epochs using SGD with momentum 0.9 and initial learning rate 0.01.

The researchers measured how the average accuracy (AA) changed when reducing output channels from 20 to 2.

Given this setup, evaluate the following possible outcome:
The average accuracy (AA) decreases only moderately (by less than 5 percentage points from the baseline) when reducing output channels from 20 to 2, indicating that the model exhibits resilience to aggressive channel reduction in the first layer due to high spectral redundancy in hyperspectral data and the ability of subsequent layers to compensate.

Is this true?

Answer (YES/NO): NO